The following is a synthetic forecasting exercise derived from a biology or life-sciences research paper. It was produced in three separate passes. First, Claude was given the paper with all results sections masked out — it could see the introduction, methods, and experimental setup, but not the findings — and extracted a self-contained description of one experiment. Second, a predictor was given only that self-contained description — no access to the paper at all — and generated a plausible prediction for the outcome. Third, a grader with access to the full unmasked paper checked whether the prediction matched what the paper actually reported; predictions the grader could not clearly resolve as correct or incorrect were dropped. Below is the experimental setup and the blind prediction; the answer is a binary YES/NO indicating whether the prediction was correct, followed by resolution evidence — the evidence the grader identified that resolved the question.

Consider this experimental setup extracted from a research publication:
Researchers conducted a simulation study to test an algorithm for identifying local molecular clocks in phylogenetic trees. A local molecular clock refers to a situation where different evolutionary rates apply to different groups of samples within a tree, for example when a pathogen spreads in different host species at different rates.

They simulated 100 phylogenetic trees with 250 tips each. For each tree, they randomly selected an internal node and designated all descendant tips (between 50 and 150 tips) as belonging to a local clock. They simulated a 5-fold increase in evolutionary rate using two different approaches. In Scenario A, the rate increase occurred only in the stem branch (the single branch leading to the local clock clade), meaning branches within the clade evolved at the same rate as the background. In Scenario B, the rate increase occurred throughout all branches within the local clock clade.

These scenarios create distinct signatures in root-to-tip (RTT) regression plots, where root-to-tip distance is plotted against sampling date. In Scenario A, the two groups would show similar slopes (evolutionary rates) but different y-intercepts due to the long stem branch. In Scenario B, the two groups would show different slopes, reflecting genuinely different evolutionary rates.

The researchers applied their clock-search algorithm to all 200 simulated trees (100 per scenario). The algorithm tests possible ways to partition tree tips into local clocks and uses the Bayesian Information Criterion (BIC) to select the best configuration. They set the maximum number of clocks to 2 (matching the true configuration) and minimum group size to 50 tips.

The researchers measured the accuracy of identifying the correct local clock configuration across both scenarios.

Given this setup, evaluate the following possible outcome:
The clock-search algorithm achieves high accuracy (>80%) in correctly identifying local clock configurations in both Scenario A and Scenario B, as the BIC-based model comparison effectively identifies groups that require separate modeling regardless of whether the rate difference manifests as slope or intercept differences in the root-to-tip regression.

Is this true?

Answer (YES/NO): YES